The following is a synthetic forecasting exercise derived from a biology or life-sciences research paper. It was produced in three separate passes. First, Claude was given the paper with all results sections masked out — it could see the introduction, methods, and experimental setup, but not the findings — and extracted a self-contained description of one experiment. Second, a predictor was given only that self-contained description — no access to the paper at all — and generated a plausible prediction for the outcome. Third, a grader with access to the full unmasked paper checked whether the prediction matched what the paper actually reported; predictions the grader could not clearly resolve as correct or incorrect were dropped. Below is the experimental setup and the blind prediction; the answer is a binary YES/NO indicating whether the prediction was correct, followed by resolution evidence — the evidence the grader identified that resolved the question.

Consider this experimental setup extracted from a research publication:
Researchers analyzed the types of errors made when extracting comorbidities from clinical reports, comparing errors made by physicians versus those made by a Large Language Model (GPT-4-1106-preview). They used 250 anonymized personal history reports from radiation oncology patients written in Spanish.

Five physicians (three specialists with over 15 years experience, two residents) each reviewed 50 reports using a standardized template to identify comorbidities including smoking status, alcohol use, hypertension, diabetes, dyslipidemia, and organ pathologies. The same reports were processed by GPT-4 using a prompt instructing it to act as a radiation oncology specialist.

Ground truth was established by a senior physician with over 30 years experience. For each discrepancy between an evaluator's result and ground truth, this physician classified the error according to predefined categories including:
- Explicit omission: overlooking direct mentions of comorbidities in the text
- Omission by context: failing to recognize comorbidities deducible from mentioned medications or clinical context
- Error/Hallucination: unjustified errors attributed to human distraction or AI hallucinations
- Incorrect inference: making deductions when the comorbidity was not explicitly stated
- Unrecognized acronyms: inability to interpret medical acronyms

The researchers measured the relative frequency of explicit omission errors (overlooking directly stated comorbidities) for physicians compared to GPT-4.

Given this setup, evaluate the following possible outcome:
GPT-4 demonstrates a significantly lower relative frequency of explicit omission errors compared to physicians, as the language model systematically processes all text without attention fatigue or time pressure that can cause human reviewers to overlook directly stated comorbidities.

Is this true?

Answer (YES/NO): YES